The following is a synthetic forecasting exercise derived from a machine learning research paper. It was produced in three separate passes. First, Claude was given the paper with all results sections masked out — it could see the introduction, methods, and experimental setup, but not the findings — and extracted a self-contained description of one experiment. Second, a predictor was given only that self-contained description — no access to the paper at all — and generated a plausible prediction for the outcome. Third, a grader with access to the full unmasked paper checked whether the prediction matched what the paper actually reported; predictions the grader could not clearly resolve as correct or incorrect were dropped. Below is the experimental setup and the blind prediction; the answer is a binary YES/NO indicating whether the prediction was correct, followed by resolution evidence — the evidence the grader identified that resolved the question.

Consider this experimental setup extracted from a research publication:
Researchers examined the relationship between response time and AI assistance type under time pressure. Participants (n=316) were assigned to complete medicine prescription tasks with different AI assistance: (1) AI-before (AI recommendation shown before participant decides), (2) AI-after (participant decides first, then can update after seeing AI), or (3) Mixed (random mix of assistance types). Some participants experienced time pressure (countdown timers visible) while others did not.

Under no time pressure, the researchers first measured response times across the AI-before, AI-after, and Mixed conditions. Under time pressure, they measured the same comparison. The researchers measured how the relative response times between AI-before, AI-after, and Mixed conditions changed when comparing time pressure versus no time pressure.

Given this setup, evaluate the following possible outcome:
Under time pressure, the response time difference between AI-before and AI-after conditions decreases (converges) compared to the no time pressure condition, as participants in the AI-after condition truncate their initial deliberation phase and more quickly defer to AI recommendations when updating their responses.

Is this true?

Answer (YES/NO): NO